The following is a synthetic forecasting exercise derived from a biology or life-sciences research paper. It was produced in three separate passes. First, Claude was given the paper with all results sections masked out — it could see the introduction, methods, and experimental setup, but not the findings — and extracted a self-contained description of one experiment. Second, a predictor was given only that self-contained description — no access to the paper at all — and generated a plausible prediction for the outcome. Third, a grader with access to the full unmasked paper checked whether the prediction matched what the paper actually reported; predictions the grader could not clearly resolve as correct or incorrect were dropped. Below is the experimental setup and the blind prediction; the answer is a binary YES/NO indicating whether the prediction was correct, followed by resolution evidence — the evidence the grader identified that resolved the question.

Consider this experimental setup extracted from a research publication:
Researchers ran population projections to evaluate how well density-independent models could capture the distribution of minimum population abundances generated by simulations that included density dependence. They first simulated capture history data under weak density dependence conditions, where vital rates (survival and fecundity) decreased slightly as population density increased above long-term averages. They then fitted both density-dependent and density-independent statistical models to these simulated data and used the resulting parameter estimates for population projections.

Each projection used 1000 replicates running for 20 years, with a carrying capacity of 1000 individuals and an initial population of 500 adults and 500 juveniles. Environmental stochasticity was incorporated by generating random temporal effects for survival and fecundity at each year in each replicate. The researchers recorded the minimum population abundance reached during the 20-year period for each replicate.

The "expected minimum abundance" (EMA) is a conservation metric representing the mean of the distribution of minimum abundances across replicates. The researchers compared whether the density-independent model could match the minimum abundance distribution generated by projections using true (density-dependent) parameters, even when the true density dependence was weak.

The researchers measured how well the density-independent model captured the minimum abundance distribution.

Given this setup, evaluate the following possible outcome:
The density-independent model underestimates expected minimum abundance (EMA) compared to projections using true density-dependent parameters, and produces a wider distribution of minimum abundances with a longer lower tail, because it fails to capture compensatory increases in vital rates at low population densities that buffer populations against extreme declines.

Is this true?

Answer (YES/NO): NO